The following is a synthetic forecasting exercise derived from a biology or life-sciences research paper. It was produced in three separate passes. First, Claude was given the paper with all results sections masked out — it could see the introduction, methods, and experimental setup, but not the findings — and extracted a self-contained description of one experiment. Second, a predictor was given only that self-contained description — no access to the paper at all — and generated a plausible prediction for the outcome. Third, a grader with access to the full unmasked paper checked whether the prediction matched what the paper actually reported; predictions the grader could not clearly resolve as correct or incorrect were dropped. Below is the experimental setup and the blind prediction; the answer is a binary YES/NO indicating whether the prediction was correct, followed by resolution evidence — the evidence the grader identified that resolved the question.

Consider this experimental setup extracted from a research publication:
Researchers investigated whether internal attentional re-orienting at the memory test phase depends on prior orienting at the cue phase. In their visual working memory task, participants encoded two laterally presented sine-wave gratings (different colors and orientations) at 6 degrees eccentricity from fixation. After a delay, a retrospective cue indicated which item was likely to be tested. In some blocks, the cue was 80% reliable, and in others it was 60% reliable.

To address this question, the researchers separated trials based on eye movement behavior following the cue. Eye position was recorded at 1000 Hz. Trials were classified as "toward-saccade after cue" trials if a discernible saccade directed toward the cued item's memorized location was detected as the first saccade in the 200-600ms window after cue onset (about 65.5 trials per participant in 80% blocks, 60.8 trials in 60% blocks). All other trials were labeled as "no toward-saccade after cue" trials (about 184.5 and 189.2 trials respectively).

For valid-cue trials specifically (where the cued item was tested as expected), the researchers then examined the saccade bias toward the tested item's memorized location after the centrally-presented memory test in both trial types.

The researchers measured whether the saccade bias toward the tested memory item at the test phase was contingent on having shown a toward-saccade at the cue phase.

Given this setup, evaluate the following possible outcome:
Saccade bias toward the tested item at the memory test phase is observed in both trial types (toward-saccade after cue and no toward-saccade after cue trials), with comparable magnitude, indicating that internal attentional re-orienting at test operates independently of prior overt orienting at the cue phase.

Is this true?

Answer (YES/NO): YES